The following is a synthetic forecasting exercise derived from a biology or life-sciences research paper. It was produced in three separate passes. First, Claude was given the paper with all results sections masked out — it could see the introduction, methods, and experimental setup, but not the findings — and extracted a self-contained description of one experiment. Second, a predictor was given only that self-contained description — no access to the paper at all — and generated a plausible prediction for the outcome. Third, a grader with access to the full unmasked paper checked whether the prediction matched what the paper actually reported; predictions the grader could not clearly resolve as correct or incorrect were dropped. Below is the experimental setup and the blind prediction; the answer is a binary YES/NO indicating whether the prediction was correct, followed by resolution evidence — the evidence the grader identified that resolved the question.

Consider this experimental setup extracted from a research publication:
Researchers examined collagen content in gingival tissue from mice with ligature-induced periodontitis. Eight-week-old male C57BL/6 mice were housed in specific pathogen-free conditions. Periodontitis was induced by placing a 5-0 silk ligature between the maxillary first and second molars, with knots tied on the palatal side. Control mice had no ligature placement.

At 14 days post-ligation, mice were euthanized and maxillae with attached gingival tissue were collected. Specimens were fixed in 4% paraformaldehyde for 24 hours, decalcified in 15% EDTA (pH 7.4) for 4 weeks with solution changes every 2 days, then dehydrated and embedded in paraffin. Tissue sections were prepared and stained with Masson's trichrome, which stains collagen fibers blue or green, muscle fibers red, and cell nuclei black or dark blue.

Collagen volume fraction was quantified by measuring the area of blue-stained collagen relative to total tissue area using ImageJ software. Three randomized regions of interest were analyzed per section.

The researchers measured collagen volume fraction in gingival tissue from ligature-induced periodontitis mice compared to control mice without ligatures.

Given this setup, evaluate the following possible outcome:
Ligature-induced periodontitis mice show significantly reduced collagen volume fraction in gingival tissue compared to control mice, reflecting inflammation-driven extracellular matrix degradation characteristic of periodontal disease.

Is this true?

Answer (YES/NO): YES